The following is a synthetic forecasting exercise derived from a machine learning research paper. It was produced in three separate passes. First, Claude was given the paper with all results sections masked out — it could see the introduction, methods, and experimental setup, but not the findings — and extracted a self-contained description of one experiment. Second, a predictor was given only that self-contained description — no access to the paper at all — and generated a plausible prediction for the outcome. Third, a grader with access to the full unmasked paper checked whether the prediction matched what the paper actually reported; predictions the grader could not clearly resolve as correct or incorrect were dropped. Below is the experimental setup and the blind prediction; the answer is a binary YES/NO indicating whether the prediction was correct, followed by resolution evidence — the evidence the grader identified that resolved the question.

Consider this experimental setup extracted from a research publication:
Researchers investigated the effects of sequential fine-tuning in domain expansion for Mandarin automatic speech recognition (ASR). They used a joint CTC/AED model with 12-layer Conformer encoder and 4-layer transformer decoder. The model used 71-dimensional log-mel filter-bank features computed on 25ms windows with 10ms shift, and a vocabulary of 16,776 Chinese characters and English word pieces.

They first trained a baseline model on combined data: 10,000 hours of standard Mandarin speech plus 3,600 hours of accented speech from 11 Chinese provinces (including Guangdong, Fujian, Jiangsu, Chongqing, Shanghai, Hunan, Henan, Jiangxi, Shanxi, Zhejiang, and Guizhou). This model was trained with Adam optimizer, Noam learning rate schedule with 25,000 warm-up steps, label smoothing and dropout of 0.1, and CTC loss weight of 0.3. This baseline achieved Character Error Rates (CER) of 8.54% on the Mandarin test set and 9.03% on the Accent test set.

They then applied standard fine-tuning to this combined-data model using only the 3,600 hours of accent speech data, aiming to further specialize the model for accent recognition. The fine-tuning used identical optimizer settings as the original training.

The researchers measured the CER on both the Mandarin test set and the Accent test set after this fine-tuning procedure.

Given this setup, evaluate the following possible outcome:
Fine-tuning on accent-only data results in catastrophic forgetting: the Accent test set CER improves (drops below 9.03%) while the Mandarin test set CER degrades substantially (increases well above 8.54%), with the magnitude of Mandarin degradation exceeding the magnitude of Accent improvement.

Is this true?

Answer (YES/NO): YES